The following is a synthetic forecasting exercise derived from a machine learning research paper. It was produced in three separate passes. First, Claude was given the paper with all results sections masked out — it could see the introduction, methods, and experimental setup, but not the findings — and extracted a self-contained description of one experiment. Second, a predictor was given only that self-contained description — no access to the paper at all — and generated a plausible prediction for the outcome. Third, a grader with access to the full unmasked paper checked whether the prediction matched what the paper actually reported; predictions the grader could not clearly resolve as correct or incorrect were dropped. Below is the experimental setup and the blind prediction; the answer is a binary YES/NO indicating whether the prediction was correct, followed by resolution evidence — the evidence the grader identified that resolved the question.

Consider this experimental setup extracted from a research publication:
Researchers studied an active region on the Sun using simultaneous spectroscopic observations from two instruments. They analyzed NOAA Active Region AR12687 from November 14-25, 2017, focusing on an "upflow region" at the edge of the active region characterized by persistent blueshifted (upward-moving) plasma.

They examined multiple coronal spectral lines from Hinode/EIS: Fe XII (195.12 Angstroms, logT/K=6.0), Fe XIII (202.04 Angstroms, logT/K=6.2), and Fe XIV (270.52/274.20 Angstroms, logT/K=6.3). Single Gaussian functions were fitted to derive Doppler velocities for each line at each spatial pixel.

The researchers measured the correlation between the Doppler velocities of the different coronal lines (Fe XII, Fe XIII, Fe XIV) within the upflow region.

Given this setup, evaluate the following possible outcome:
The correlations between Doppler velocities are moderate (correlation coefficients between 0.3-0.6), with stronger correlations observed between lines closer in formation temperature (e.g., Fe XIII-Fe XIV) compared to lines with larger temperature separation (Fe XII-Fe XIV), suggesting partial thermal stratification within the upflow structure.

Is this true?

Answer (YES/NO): NO